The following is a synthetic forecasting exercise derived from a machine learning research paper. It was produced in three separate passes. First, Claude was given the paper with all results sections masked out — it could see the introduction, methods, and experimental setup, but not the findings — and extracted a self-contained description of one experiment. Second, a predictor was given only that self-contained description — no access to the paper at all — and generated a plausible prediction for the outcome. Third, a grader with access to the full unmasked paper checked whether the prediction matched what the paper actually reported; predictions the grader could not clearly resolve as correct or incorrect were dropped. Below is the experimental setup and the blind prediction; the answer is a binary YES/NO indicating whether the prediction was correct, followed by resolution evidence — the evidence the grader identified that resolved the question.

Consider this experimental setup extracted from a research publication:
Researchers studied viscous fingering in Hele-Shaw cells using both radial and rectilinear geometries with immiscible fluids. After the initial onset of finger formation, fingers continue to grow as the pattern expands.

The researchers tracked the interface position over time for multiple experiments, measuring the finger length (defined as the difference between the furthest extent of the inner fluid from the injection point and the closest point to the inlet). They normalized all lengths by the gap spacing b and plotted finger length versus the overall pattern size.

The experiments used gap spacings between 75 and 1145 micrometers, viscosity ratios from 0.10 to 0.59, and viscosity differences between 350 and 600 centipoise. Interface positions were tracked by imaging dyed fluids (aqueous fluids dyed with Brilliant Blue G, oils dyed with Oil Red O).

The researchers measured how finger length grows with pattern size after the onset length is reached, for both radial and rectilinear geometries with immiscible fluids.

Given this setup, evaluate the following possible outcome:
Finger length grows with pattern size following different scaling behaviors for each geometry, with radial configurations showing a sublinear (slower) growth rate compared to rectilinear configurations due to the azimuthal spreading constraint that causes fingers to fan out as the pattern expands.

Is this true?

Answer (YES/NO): NO